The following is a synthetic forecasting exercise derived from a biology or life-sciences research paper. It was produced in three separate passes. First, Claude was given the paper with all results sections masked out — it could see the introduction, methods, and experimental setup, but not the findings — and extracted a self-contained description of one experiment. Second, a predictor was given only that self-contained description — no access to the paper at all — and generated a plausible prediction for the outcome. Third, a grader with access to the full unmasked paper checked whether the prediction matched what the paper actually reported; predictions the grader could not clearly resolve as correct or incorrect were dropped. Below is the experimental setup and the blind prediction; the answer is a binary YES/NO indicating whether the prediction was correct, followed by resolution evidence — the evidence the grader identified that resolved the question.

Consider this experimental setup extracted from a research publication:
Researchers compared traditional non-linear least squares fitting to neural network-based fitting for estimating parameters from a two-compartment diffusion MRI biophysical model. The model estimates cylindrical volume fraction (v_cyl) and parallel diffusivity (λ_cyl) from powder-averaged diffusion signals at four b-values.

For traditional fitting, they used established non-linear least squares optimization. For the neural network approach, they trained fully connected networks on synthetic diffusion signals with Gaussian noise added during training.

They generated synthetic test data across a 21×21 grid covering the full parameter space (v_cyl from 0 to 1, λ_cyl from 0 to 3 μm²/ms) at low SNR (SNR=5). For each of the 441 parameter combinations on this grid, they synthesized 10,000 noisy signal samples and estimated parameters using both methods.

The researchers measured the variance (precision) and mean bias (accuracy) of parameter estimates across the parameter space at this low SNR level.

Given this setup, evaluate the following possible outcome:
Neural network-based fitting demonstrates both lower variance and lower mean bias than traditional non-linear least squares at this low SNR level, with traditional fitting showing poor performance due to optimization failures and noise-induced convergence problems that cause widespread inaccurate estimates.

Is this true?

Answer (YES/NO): NO